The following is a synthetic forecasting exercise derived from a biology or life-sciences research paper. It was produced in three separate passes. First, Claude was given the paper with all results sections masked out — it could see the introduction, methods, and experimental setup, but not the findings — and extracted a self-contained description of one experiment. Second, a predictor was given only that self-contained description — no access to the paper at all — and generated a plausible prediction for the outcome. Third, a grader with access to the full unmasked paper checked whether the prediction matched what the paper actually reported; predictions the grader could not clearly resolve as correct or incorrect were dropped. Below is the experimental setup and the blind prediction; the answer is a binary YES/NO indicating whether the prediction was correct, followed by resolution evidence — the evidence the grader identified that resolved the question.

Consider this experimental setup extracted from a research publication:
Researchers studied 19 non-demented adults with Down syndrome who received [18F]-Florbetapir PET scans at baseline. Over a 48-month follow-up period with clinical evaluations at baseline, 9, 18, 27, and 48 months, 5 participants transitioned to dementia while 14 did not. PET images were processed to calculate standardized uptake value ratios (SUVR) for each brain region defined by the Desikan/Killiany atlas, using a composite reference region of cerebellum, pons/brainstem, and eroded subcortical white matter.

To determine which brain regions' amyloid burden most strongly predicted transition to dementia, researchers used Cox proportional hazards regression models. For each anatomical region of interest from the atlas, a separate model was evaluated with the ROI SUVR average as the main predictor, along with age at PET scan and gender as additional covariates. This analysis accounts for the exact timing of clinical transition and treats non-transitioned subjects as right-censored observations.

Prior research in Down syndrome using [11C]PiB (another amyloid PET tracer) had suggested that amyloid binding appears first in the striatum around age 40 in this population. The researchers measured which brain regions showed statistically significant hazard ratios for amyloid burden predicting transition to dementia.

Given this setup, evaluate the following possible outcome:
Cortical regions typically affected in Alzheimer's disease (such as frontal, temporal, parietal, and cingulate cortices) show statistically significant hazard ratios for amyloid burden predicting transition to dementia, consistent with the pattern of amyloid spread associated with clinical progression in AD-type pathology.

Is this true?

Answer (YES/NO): YES